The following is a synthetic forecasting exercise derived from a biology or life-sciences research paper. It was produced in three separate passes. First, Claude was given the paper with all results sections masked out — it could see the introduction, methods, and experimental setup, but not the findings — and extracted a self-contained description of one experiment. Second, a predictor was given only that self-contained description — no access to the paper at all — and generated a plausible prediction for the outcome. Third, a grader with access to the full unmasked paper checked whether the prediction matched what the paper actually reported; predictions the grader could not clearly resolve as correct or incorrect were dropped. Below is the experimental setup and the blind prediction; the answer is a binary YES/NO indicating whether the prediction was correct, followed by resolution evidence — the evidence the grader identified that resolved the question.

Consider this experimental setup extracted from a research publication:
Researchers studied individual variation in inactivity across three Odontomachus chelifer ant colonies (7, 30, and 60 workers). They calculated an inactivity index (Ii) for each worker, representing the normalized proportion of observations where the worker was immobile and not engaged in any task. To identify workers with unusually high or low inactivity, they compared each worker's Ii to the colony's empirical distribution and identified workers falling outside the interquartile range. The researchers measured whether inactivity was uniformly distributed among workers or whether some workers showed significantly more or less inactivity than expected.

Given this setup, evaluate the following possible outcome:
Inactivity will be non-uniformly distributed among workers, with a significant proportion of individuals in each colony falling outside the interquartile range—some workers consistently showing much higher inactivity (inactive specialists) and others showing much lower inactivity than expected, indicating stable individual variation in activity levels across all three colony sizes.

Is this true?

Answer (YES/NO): NO